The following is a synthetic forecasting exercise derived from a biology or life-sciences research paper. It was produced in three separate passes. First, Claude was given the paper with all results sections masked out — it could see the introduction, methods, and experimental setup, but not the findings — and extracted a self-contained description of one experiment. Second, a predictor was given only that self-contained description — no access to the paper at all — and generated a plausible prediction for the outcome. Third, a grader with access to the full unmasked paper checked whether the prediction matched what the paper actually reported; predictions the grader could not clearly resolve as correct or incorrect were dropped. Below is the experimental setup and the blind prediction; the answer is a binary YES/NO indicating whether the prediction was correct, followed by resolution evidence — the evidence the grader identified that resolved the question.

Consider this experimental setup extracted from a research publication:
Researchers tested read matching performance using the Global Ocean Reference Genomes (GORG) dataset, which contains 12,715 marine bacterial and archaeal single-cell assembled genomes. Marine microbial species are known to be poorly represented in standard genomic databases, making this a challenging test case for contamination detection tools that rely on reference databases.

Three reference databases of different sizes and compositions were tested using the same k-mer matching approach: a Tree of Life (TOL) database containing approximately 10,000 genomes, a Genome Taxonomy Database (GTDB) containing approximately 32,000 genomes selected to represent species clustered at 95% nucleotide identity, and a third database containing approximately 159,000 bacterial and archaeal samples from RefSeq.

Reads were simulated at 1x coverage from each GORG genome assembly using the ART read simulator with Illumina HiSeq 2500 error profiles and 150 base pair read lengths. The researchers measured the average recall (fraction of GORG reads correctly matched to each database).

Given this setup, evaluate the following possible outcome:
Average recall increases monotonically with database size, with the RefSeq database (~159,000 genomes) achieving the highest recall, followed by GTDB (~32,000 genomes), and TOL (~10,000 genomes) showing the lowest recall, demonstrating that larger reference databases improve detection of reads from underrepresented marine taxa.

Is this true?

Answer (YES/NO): NO